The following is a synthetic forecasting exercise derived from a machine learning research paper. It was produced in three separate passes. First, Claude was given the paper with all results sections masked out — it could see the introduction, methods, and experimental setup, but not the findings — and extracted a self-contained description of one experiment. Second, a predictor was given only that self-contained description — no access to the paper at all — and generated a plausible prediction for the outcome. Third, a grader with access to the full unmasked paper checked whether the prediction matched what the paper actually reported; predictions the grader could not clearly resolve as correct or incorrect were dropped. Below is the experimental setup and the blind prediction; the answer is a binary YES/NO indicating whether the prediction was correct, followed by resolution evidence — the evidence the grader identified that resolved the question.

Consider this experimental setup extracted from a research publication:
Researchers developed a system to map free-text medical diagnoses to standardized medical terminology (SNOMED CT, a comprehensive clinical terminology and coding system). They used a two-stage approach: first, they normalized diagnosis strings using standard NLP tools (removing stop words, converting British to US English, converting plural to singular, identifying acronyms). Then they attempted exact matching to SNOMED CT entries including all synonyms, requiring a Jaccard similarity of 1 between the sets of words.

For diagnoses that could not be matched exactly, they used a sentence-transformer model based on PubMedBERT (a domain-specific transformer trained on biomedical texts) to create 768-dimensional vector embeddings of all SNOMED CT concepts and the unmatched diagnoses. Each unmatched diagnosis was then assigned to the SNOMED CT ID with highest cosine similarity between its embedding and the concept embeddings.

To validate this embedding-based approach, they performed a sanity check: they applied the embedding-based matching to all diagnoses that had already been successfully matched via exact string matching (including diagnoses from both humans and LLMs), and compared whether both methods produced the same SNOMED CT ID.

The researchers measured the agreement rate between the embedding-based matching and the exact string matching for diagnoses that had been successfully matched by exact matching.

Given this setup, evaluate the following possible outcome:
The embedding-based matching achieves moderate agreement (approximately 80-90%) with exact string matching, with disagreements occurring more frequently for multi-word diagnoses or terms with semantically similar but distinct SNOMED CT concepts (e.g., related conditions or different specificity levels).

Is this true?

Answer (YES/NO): NO